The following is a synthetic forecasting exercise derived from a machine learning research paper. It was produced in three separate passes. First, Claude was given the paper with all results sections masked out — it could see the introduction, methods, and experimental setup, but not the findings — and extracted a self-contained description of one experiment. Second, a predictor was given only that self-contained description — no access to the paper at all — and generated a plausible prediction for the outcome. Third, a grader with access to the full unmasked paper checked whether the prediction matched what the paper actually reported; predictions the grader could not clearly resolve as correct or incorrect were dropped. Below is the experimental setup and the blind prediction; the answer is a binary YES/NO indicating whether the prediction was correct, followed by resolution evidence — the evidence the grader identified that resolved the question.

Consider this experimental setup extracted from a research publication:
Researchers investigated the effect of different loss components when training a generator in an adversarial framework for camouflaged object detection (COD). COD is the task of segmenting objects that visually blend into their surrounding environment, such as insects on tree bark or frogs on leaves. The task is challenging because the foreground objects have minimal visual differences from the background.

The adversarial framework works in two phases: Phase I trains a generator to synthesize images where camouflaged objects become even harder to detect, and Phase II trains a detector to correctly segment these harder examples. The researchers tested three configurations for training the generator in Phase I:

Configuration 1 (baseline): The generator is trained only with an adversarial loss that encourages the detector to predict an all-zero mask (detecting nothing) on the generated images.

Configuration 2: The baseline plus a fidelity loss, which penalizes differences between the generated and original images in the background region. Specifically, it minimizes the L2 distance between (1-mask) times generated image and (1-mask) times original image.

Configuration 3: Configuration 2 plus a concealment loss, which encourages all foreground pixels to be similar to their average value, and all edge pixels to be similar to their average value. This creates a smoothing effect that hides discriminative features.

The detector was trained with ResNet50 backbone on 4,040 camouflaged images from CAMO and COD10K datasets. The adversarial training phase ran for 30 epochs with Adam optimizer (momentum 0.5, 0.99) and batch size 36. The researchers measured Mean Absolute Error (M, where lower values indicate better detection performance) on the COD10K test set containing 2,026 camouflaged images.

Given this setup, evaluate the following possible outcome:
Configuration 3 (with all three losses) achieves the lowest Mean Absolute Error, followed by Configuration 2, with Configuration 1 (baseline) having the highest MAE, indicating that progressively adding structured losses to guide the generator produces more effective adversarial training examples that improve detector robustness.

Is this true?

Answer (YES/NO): YES